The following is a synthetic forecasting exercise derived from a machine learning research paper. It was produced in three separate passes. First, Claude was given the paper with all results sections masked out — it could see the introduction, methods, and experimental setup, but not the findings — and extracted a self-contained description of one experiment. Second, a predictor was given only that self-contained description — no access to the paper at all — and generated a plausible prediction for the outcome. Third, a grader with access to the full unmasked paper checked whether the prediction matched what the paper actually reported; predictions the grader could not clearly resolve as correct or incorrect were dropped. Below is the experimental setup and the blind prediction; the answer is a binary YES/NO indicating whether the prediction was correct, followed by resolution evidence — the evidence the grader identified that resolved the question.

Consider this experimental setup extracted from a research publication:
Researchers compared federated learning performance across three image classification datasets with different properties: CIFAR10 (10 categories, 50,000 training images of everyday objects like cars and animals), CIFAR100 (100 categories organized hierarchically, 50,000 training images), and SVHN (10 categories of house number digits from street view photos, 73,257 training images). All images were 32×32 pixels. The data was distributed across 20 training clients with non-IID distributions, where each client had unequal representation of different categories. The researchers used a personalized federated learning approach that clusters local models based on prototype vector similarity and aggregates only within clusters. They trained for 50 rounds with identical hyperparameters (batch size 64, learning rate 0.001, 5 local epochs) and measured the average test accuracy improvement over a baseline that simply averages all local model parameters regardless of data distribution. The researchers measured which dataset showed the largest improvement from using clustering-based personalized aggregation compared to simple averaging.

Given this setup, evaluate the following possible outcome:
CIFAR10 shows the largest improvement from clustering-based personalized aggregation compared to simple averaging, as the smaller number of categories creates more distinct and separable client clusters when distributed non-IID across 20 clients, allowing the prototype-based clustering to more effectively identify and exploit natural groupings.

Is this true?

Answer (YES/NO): NO